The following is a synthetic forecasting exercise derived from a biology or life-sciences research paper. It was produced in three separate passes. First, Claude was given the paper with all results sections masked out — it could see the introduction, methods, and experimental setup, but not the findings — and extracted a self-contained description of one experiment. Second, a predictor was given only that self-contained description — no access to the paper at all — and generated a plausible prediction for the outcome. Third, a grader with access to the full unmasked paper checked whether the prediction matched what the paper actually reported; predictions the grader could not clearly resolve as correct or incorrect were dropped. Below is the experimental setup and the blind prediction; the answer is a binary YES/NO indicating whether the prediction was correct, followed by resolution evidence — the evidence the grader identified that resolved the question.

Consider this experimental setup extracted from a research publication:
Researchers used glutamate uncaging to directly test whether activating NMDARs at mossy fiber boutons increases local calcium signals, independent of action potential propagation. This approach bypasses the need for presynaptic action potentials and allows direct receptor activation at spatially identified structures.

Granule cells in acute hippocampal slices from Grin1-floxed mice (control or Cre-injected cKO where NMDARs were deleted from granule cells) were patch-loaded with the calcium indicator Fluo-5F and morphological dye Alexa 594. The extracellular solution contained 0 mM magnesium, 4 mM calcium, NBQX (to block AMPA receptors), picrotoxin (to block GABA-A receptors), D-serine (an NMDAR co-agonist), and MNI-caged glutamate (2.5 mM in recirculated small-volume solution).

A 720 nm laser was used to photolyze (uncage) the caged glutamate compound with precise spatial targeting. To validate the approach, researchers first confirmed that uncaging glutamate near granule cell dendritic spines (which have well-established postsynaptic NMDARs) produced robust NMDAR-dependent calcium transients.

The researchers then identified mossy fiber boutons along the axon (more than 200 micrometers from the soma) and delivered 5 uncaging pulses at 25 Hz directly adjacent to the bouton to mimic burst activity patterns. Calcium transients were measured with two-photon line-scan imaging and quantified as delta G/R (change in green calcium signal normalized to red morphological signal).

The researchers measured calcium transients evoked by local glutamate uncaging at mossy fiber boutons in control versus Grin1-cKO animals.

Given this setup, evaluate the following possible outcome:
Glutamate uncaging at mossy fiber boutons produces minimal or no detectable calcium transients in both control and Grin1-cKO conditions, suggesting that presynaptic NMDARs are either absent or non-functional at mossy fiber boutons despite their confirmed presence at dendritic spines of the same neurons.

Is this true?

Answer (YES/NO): NO